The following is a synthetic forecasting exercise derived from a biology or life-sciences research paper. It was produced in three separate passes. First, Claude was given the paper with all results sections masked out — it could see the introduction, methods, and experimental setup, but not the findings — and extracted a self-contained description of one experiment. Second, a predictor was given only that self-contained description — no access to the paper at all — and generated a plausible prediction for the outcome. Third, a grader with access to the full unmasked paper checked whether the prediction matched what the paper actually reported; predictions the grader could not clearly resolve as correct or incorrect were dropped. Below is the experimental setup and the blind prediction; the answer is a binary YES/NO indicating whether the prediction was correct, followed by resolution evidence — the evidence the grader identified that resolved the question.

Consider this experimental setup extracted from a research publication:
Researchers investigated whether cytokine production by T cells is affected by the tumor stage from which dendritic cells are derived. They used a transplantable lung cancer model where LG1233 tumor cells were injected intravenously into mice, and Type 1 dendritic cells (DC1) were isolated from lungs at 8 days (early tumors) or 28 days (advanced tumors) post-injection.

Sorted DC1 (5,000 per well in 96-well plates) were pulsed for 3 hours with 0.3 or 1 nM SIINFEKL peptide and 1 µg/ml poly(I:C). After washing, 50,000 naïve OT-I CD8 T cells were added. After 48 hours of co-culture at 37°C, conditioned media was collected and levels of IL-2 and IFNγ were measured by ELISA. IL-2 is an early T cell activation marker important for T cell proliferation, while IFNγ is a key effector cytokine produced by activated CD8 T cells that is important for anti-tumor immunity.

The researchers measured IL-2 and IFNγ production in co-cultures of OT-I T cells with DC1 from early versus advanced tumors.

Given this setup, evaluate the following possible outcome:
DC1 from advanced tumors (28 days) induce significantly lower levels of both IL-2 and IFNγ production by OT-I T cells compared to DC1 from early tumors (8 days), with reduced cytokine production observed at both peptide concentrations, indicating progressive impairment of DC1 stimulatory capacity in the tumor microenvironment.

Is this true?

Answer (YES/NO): YES